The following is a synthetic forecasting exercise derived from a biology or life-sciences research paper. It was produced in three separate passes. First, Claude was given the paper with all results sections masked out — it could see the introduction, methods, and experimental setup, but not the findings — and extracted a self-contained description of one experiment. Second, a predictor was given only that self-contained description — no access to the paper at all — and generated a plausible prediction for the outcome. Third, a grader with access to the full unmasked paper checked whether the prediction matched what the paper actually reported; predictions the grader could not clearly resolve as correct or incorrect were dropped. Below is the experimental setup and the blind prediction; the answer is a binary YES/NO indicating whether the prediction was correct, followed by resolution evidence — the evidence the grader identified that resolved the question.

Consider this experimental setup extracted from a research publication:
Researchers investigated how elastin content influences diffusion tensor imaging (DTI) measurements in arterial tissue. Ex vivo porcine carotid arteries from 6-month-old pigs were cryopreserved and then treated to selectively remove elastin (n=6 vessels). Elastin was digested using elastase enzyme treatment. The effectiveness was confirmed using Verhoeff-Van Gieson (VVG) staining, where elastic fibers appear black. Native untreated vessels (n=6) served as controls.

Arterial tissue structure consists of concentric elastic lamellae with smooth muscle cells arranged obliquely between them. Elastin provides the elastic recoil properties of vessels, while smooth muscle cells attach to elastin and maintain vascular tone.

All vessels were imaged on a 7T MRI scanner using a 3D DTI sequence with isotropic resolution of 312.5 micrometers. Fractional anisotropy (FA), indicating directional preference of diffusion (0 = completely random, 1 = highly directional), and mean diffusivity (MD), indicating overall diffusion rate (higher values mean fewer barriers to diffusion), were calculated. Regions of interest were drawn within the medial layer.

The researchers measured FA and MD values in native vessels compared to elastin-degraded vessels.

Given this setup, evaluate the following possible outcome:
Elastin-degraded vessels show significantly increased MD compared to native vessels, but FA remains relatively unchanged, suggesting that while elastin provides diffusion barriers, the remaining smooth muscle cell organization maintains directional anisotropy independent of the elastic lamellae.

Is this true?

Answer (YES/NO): NO